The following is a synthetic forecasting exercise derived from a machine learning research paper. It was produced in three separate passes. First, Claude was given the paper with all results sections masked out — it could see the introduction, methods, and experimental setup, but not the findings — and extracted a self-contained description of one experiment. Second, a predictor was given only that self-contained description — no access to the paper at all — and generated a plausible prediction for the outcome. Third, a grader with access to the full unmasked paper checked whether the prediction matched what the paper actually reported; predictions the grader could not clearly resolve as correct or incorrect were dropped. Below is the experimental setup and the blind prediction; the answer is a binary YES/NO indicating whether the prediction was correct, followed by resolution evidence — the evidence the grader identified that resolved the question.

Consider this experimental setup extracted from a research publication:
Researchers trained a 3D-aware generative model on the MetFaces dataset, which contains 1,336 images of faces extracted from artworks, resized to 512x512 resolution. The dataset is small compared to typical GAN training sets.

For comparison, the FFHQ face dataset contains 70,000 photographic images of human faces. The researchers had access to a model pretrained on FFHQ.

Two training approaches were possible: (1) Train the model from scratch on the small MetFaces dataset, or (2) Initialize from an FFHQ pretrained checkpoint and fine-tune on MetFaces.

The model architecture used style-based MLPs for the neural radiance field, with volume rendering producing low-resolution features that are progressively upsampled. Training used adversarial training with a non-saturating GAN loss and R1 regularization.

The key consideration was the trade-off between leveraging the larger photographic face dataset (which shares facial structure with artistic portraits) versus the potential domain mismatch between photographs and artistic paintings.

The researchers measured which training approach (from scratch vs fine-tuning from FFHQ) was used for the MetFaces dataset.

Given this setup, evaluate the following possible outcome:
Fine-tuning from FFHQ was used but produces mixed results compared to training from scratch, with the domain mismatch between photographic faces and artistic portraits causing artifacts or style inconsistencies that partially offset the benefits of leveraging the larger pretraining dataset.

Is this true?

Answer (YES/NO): NO